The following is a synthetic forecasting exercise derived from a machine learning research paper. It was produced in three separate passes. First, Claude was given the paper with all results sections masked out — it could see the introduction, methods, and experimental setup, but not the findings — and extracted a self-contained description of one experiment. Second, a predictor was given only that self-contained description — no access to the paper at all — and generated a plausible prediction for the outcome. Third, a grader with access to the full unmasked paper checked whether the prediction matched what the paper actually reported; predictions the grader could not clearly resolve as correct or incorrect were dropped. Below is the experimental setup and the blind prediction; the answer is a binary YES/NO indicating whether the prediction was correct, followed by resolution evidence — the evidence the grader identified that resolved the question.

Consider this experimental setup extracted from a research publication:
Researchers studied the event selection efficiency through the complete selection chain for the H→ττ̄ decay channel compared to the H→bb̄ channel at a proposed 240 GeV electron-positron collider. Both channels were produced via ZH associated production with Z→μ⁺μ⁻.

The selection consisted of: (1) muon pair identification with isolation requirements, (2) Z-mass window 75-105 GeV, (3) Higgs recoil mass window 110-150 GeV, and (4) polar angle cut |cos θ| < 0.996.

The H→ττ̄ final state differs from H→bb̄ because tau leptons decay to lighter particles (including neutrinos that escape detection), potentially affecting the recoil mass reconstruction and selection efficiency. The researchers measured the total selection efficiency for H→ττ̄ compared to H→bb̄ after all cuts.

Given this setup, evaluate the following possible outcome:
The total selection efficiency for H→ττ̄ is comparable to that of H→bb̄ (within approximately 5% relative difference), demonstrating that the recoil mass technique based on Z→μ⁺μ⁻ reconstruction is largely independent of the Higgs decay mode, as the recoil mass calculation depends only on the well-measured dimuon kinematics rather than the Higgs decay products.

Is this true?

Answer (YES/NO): YES